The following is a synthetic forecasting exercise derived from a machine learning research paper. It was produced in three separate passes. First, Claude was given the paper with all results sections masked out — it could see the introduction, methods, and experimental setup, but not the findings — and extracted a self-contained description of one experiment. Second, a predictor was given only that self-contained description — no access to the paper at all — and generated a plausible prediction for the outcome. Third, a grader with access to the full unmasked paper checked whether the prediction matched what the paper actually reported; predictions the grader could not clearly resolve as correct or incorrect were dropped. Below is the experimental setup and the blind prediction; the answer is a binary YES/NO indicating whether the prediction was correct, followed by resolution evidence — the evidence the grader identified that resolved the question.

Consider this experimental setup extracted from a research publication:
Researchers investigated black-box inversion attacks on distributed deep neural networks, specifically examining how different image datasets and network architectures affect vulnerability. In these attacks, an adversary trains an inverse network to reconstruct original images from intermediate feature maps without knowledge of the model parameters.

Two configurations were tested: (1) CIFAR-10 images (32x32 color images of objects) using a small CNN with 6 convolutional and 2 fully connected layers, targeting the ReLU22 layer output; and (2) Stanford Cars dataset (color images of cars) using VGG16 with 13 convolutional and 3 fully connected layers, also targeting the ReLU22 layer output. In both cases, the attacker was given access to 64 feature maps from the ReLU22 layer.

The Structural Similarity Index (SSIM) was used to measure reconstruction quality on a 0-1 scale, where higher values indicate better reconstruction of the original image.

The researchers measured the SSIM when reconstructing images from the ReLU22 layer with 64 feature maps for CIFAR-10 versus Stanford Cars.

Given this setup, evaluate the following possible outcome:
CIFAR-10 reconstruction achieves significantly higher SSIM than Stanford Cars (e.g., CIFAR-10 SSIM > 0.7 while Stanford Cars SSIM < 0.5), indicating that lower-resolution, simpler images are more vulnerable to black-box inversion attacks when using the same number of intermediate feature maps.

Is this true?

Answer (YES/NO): NO